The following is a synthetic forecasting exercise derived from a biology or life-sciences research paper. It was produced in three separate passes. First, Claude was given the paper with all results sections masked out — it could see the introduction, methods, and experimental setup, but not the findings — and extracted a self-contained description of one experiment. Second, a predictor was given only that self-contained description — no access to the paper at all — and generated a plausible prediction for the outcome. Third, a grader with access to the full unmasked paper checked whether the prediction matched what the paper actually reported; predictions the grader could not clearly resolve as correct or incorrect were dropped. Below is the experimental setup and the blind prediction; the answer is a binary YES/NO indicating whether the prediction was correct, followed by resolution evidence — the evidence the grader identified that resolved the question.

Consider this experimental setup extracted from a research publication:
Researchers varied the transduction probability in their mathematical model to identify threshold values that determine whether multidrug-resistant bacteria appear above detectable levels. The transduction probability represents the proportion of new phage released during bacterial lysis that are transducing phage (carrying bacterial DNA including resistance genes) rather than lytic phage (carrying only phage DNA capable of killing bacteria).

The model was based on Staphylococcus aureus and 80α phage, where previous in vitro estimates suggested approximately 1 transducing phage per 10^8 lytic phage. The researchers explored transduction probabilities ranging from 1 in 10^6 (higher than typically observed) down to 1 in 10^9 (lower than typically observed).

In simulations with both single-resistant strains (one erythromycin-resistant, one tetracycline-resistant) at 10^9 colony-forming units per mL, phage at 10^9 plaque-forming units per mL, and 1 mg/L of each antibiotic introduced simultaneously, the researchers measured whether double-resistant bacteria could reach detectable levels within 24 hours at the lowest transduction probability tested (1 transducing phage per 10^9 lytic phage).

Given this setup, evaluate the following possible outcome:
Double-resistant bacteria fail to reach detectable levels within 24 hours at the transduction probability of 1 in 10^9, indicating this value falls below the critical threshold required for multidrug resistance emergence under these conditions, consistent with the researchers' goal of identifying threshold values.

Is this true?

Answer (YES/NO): NO